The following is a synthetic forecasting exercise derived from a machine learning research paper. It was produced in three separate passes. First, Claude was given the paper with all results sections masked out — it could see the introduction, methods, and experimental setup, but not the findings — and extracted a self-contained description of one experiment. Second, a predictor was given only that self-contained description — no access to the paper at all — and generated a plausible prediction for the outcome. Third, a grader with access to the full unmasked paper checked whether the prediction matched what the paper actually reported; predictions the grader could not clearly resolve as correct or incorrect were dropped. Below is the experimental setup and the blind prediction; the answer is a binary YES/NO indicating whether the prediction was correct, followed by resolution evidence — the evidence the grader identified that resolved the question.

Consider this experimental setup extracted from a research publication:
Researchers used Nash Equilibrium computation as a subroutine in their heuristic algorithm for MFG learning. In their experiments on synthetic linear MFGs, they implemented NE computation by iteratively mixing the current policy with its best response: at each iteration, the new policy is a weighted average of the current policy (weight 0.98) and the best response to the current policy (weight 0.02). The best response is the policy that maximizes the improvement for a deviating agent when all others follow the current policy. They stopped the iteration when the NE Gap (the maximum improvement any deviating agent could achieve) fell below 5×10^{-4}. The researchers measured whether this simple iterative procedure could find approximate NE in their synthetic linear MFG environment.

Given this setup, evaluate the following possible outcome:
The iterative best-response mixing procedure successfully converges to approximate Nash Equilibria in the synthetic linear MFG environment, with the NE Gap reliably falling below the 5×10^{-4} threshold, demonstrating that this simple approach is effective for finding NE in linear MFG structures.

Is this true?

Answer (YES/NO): YES